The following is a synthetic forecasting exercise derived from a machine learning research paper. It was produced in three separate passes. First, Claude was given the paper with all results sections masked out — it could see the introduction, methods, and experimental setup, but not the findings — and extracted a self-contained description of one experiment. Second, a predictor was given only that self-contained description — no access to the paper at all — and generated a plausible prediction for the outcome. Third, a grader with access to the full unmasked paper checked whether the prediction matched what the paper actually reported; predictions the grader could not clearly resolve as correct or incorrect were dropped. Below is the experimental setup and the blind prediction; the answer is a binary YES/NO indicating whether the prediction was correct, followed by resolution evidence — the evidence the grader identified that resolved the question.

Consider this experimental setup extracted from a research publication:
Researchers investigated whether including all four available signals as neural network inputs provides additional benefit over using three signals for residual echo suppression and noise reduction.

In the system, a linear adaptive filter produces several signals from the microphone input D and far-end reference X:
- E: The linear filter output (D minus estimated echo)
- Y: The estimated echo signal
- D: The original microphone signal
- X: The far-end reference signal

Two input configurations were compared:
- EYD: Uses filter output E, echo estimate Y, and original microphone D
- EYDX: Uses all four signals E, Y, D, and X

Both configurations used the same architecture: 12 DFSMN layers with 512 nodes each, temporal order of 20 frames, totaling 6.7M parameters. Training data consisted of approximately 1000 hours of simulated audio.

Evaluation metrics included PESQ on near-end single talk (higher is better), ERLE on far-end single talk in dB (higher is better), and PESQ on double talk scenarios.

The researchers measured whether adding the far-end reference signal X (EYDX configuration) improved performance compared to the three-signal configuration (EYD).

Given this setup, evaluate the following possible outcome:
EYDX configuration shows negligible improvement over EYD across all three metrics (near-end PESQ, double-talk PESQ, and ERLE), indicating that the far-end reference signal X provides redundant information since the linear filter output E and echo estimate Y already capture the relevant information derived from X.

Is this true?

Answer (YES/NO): NO